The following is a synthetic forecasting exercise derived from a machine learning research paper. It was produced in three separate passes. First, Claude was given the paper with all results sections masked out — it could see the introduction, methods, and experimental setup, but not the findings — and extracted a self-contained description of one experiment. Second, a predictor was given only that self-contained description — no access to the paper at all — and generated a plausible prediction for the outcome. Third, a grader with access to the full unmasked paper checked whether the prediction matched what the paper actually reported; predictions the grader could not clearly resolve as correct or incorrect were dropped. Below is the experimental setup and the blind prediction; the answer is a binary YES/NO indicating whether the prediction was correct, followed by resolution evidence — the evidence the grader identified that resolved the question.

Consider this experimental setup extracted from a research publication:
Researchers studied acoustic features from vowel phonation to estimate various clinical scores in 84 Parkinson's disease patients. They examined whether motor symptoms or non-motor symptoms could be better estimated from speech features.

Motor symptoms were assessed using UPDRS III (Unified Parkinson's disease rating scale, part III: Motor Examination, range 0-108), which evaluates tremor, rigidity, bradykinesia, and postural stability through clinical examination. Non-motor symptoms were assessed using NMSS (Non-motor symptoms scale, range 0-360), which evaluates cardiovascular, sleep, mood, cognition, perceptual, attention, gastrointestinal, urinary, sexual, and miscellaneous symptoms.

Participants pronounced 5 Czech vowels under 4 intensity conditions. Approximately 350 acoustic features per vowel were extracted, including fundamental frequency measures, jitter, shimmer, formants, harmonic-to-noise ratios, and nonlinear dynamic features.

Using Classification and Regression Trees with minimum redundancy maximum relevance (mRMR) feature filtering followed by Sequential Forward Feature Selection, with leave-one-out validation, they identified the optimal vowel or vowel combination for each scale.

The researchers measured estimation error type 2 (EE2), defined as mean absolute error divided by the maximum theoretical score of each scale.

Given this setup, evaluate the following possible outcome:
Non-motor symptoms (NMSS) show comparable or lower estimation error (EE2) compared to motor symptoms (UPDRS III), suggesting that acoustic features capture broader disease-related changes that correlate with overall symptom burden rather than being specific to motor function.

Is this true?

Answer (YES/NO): YES